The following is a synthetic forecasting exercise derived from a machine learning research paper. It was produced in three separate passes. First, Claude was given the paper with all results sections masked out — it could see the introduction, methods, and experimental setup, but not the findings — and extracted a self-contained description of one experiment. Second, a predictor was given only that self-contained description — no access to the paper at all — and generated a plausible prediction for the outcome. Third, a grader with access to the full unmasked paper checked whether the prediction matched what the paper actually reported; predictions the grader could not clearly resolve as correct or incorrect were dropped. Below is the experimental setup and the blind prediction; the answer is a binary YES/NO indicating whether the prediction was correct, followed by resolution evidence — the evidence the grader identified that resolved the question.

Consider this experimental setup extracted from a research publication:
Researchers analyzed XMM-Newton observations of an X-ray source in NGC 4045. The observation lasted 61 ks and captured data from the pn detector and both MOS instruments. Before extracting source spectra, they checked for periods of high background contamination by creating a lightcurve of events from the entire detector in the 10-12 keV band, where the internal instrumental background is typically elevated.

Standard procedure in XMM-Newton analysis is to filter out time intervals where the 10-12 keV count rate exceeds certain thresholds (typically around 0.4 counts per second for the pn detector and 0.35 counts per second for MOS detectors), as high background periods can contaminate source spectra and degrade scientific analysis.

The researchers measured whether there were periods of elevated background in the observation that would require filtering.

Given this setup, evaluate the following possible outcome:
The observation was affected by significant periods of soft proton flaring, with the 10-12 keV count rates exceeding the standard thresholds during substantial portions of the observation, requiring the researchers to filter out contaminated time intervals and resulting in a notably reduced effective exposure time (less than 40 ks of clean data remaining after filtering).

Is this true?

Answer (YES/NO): NO